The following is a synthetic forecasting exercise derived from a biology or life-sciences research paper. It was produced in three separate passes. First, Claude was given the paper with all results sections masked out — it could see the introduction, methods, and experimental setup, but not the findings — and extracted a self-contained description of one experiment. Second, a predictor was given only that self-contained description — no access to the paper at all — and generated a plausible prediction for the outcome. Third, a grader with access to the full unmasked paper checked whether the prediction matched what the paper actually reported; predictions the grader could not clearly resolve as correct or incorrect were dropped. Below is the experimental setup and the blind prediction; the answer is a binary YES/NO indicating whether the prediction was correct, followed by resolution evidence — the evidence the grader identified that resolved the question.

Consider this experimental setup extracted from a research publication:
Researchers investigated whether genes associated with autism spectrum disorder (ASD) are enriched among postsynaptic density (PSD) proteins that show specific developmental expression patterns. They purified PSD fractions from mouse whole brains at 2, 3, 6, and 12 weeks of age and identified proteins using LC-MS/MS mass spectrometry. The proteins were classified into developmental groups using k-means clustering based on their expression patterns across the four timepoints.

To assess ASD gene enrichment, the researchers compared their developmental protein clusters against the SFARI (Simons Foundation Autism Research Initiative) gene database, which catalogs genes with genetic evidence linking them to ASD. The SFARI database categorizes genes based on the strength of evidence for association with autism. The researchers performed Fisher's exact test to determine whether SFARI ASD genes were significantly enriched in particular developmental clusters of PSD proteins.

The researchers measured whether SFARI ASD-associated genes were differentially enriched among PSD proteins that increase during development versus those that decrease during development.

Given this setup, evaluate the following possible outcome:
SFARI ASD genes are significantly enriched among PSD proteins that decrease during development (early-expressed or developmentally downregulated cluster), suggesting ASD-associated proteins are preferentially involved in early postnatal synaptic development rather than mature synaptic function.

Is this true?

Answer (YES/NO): NO